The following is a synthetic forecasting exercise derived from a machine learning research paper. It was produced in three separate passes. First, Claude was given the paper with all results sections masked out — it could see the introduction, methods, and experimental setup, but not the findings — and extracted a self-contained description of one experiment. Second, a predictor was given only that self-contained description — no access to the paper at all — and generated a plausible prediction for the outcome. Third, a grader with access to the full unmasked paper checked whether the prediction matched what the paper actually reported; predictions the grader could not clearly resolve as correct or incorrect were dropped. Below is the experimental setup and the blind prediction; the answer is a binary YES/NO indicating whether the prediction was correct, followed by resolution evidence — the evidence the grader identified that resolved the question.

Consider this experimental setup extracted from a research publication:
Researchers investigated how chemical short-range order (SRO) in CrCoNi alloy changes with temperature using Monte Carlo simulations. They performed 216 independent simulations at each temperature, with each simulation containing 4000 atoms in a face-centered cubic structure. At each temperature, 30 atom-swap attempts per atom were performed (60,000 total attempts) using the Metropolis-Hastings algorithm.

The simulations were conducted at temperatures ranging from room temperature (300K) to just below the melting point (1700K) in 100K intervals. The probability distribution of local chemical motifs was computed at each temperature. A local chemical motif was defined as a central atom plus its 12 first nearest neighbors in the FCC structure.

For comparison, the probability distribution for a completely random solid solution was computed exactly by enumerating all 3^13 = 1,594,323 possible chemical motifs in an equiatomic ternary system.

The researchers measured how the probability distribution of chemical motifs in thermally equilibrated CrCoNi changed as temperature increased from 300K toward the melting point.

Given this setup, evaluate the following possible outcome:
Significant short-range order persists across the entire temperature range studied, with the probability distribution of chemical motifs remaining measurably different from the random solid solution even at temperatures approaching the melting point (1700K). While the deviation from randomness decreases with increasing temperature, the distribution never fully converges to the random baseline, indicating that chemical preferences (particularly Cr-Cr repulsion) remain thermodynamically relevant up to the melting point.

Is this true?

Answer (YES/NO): YES